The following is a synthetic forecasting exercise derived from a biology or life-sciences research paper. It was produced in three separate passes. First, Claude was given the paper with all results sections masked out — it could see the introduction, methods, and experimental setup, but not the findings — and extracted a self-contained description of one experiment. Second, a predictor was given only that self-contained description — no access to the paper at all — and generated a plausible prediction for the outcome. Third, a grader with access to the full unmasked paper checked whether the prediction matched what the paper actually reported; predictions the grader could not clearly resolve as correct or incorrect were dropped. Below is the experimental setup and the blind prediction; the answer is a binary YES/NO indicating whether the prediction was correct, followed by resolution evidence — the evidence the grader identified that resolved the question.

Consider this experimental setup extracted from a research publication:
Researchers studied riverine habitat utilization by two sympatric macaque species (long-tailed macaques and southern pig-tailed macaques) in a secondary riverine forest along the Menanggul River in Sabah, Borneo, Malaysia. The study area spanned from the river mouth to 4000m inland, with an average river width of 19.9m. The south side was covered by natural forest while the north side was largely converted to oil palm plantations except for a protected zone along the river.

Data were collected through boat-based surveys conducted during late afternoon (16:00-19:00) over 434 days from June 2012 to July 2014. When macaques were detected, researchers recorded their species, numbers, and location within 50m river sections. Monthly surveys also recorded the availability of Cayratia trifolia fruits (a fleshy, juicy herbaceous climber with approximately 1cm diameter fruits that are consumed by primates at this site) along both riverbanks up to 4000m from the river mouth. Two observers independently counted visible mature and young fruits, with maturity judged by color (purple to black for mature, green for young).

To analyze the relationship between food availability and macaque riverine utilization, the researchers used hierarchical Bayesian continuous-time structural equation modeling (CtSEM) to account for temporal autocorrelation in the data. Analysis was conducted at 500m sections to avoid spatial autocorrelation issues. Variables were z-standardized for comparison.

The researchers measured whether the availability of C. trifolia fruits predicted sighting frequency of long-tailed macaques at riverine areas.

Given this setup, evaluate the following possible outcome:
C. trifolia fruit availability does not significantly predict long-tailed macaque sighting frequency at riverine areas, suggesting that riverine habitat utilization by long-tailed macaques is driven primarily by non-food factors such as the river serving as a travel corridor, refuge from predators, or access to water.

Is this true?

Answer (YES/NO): NO